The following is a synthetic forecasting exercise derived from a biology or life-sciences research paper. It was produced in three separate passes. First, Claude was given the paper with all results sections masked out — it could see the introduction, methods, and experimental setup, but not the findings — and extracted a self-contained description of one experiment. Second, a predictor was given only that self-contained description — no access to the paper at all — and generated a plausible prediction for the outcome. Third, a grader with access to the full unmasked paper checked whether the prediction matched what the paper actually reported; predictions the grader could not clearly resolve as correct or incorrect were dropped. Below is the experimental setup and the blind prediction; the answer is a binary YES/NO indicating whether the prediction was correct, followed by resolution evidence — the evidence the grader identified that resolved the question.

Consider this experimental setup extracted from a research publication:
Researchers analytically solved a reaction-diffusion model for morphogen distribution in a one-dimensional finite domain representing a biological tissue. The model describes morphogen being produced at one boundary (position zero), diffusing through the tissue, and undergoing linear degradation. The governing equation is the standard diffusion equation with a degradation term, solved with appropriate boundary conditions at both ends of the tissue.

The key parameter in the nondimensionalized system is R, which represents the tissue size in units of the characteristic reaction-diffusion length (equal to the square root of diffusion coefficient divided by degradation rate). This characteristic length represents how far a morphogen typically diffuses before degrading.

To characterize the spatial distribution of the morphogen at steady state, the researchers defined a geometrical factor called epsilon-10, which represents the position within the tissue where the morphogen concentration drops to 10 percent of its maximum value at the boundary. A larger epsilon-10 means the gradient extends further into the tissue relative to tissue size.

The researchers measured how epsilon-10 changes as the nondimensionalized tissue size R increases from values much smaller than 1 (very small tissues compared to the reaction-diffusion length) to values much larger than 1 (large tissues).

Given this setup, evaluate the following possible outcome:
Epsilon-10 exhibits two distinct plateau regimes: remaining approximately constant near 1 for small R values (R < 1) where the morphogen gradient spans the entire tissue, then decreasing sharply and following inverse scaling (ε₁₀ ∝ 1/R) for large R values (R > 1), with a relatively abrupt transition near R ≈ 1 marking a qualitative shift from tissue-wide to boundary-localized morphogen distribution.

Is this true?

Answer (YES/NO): NO